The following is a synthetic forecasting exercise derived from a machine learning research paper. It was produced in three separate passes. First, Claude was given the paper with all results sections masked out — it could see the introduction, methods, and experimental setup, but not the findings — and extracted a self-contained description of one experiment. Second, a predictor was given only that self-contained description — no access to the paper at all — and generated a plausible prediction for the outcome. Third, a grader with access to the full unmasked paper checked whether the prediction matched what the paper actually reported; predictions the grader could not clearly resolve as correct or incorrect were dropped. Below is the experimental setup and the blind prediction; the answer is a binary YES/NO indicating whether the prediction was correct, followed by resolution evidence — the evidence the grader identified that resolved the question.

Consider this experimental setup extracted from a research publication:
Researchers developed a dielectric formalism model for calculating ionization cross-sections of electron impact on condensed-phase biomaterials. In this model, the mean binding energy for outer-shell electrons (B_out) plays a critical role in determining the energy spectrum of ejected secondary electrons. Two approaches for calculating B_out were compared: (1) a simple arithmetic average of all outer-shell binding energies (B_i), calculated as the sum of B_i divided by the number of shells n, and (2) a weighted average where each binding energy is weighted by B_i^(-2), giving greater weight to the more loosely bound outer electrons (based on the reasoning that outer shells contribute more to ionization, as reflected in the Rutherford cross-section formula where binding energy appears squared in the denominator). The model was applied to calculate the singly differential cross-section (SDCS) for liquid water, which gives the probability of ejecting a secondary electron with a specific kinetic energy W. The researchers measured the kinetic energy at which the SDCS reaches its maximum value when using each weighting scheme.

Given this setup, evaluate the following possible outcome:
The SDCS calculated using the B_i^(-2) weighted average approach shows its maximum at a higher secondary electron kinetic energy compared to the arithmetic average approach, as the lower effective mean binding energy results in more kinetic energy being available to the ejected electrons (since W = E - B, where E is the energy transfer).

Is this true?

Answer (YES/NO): YES